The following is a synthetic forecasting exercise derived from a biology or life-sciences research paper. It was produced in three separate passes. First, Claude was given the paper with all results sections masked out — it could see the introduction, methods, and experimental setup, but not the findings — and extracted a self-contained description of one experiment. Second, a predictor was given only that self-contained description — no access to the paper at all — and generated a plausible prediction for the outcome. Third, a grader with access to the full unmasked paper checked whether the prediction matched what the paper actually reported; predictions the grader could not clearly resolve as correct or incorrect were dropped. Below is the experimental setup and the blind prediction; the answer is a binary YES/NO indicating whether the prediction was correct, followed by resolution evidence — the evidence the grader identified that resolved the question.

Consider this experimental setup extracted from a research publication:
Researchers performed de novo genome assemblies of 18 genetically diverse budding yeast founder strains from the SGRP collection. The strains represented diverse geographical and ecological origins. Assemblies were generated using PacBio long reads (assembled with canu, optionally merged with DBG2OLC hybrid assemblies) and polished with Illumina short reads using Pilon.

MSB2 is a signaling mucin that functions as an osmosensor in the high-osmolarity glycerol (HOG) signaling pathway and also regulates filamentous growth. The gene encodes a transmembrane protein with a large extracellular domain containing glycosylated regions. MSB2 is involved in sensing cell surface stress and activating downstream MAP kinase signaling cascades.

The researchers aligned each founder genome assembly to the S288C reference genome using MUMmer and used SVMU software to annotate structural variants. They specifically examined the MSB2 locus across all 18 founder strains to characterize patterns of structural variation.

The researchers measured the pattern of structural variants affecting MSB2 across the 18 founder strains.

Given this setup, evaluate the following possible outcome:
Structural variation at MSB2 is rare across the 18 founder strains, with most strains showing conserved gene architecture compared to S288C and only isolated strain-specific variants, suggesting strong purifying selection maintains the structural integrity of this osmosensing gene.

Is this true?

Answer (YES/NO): NO